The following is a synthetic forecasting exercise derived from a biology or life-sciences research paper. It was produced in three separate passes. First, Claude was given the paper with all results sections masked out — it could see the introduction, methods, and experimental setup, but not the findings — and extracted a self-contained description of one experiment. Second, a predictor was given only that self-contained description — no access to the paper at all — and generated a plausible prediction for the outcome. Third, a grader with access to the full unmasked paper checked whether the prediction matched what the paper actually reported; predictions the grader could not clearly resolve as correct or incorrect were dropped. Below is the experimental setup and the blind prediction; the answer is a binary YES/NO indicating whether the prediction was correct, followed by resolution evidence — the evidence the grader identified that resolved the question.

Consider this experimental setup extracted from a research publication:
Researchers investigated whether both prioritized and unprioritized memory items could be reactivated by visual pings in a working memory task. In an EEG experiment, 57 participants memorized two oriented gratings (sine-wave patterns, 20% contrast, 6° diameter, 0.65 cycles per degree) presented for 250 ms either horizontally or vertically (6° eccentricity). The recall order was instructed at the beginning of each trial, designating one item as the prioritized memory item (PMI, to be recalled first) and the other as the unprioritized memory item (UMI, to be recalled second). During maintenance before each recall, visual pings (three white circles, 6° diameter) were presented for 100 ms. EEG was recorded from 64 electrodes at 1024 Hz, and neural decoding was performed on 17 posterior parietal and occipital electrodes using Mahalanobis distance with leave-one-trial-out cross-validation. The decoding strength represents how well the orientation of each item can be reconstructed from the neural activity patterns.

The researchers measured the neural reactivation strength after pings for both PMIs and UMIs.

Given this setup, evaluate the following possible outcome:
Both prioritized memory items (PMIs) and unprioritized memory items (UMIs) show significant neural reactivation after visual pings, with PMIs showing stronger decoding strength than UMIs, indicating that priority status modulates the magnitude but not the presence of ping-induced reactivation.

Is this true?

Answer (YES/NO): NO